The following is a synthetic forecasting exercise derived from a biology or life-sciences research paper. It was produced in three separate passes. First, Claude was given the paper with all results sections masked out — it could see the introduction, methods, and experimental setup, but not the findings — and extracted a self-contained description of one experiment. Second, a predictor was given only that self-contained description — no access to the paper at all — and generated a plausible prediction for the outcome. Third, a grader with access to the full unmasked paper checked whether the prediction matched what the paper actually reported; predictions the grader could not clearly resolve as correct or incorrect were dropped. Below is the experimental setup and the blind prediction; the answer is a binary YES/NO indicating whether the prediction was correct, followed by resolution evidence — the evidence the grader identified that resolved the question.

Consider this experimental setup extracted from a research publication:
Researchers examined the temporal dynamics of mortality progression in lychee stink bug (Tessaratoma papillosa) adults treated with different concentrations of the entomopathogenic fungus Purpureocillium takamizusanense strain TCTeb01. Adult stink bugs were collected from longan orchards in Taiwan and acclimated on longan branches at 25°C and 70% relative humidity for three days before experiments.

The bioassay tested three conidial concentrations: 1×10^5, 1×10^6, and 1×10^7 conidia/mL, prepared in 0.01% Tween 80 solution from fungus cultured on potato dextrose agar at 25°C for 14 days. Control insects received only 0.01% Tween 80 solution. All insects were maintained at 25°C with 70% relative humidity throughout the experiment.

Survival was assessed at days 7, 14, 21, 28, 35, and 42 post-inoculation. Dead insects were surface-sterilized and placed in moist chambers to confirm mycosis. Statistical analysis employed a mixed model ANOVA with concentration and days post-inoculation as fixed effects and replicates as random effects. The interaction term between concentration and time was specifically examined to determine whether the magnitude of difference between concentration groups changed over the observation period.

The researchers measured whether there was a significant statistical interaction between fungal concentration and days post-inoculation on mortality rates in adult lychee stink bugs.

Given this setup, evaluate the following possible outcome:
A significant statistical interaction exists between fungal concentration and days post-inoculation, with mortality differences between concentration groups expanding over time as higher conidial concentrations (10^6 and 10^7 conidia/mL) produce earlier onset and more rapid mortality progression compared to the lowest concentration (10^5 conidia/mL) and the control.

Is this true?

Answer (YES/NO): NO